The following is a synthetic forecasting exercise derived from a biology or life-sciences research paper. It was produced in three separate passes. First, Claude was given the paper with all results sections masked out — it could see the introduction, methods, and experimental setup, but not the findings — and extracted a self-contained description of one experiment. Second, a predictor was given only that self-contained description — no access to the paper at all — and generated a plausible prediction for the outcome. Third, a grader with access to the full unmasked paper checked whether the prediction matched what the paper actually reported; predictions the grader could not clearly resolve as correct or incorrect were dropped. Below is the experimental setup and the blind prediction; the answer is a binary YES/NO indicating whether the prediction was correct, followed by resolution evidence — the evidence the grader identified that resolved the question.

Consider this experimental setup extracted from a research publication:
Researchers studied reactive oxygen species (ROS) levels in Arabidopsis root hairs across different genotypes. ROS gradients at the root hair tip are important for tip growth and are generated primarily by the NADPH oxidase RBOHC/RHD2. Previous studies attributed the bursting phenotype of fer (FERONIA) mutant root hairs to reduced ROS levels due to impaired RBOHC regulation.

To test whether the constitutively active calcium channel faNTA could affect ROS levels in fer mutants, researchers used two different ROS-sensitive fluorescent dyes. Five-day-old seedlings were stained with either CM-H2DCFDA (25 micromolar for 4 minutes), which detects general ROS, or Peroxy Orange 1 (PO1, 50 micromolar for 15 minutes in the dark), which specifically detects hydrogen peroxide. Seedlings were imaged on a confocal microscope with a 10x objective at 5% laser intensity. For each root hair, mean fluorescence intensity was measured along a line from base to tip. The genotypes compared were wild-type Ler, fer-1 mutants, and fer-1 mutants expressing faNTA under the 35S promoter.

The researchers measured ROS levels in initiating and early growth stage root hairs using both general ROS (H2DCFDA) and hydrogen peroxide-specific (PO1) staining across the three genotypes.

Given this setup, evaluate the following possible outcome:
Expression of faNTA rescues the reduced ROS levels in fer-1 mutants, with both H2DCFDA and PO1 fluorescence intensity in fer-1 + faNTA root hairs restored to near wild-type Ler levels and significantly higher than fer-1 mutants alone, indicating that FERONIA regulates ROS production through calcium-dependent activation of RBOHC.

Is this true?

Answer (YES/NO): YES